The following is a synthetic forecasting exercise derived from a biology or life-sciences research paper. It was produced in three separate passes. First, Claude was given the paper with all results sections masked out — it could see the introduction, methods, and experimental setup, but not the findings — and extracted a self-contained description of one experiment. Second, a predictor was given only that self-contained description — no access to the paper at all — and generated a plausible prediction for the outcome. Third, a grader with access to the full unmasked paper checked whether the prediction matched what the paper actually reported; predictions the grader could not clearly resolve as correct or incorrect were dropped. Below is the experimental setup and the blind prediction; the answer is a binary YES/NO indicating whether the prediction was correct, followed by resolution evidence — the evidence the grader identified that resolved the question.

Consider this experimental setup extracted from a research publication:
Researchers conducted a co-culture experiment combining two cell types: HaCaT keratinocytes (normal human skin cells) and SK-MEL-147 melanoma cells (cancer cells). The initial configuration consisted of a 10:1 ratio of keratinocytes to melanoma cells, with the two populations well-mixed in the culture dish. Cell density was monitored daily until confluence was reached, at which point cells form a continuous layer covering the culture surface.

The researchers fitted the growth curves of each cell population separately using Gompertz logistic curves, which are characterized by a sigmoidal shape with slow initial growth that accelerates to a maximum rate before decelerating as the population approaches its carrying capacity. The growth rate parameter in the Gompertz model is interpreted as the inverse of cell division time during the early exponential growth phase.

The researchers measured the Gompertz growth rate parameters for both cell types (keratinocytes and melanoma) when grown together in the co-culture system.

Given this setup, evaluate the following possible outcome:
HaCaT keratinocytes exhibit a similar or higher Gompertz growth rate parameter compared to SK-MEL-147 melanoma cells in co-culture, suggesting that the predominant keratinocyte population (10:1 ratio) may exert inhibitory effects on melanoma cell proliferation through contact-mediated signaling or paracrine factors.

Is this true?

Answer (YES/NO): NO